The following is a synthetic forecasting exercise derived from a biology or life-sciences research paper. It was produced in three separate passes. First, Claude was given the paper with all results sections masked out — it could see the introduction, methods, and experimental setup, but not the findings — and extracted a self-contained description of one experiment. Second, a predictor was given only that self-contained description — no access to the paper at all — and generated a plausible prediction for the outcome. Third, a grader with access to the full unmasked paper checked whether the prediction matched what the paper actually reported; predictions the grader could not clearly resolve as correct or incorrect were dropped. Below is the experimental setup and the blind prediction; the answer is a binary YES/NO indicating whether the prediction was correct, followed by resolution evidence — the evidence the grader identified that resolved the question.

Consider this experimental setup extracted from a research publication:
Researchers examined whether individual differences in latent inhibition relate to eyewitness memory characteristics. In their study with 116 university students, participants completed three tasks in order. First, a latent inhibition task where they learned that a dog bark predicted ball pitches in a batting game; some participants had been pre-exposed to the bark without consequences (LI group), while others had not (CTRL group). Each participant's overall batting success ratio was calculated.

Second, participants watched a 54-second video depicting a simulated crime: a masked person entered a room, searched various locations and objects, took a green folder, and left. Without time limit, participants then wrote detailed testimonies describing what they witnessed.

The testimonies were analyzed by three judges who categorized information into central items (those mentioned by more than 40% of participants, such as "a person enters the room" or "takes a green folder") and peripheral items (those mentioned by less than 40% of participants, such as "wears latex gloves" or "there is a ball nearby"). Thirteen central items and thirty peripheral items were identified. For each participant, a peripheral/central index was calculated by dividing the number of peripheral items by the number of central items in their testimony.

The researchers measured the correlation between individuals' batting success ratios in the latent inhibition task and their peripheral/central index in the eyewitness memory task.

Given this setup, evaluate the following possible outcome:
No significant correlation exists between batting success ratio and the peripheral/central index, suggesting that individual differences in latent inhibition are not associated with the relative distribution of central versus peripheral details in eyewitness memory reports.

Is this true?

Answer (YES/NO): NO